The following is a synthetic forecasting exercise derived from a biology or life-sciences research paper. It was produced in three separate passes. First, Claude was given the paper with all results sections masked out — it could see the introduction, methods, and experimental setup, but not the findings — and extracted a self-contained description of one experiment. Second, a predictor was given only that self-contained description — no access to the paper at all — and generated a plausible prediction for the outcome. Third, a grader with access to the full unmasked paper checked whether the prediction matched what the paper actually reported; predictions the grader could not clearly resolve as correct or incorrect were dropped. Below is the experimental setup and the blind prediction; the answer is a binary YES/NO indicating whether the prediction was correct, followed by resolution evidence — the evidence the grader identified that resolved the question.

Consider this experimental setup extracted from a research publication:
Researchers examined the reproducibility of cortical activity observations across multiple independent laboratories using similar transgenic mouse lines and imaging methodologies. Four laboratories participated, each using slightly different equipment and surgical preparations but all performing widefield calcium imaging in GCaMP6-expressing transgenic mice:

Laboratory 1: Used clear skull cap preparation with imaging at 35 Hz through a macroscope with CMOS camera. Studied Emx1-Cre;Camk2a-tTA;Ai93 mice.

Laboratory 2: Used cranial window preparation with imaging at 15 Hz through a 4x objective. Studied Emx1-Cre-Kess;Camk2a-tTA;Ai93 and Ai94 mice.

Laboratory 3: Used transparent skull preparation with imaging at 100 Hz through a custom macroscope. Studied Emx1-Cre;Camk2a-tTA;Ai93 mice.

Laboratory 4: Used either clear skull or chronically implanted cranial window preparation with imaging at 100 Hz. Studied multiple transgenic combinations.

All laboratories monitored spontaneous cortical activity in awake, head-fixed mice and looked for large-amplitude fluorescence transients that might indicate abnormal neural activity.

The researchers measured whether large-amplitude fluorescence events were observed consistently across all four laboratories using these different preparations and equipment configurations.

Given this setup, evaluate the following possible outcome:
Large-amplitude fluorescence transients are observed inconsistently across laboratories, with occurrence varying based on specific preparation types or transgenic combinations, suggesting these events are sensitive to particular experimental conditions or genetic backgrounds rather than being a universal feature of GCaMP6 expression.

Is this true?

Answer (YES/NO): NO